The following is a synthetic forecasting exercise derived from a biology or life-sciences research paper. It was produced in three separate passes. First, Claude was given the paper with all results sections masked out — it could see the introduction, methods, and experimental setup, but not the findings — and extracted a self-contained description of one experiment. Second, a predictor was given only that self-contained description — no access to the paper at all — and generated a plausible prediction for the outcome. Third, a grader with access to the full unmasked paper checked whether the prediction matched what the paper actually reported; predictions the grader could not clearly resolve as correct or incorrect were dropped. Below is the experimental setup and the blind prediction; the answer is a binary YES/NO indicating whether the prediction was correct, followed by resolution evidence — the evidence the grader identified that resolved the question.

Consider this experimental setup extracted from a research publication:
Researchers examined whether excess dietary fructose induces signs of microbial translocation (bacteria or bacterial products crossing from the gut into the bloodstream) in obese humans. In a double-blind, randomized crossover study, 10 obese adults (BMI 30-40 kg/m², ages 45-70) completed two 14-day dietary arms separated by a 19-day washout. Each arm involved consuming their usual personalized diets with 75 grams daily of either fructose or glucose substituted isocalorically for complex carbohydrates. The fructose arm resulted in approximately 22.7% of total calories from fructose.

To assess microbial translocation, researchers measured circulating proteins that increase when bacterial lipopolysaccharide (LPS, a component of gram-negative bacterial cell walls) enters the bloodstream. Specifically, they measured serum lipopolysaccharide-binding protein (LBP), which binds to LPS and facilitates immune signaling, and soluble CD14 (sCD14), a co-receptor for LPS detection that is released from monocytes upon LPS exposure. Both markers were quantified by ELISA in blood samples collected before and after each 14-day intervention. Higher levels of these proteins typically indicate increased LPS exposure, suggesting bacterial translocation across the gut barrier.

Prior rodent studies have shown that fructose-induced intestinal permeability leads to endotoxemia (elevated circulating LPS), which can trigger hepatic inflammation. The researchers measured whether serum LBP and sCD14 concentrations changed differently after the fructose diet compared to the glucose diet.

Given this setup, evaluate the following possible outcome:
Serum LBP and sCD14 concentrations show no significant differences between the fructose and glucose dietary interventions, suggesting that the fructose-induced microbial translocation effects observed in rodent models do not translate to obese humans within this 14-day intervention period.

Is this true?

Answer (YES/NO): YES